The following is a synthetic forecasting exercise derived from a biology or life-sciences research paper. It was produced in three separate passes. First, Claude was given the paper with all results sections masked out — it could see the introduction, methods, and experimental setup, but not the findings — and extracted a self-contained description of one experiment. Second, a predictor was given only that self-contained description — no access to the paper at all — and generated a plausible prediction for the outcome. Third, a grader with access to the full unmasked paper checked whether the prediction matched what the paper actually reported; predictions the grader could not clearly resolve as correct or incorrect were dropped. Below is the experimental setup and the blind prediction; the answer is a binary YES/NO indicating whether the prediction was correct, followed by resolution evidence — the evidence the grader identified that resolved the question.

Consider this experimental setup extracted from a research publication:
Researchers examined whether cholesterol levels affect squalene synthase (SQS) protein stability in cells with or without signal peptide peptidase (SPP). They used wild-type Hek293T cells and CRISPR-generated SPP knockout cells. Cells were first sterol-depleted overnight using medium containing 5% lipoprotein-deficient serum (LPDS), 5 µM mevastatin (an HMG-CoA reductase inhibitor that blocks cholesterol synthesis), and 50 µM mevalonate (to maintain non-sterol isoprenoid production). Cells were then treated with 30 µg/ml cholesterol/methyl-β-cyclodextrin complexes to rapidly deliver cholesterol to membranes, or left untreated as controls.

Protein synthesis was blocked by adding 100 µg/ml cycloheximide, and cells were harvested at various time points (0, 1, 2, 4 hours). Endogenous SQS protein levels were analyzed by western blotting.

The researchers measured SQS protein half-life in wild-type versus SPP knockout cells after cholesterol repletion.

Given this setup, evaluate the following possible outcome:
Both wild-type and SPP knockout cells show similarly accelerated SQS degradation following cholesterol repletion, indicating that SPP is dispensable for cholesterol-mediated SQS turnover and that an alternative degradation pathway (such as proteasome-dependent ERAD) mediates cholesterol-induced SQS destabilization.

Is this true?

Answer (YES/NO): NO